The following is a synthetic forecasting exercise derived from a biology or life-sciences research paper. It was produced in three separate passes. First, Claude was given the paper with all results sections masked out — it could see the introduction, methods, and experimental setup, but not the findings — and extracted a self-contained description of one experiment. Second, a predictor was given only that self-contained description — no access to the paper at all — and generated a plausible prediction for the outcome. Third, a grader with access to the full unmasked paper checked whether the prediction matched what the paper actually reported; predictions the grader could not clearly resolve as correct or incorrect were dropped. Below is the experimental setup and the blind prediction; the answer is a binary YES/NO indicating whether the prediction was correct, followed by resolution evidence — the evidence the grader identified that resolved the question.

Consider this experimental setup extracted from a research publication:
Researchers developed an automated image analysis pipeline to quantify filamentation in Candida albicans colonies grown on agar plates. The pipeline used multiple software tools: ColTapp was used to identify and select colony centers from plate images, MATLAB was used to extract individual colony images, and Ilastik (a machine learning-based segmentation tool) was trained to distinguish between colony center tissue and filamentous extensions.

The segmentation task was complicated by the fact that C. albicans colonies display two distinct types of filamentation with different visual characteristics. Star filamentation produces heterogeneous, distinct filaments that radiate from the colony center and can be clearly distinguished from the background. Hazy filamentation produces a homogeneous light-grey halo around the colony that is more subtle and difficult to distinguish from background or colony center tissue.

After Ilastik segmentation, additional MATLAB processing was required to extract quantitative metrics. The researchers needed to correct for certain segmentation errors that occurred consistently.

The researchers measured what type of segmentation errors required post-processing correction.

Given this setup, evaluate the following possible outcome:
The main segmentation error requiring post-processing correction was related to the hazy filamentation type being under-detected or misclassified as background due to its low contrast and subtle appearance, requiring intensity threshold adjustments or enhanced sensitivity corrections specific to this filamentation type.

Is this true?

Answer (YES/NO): NO